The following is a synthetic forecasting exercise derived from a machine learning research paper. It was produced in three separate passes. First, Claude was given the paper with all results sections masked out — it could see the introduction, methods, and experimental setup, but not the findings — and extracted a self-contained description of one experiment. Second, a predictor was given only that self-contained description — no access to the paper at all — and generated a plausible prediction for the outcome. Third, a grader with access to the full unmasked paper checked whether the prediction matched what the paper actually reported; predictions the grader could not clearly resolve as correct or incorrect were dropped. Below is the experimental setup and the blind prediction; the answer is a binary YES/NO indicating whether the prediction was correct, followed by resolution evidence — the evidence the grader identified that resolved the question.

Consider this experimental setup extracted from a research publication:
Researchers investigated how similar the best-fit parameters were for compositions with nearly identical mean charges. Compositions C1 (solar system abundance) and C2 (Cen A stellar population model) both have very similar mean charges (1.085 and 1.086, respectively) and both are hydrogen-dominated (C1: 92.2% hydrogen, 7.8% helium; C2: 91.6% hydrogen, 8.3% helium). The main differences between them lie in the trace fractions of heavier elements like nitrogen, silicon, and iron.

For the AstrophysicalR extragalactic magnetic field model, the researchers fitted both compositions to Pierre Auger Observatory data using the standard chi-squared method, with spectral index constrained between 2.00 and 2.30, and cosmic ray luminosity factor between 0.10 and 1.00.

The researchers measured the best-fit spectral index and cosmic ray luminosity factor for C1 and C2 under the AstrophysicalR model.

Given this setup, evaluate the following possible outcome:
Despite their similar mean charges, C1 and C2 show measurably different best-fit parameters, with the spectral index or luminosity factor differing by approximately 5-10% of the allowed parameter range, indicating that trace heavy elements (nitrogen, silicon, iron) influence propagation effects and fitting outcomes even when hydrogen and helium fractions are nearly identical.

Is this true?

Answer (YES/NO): NO